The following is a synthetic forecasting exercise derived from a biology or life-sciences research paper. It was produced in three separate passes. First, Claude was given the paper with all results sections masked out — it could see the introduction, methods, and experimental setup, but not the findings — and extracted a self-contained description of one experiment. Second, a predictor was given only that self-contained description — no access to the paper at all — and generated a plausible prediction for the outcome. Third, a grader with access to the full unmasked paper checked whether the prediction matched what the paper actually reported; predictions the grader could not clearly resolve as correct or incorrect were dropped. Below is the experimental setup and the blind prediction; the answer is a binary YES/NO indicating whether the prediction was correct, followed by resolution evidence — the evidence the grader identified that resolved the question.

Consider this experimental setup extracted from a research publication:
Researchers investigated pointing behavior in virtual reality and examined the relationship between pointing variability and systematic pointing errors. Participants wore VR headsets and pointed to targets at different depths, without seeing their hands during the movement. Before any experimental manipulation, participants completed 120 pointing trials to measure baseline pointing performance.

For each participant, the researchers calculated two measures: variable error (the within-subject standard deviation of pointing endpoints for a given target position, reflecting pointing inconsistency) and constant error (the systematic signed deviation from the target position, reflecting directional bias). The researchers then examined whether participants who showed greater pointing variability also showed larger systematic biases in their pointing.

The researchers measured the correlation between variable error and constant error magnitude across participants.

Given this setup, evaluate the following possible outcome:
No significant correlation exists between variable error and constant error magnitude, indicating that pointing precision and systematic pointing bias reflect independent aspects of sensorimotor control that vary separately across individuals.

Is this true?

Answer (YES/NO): NO